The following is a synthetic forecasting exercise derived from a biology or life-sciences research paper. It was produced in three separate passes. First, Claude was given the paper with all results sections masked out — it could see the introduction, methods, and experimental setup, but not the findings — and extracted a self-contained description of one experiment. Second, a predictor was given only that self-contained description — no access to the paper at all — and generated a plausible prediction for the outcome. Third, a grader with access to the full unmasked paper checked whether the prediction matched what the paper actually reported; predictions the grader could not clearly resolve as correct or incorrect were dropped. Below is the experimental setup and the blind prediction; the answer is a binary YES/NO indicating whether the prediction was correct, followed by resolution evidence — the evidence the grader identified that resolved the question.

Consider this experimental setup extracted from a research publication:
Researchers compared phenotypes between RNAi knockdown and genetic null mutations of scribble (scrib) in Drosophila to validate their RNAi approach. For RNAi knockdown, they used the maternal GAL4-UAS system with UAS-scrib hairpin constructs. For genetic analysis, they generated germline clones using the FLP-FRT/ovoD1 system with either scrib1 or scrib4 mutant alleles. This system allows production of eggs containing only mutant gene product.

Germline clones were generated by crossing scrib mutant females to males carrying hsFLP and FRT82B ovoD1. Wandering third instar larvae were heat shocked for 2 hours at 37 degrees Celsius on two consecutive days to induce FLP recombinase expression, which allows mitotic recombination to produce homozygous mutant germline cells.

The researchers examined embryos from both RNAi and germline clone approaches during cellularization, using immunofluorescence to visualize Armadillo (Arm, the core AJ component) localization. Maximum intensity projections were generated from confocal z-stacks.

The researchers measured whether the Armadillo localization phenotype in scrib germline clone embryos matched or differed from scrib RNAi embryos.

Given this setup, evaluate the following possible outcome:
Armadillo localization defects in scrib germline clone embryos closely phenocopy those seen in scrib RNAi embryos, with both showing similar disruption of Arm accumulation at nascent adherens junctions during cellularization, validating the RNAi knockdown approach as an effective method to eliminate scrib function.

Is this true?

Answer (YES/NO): YES